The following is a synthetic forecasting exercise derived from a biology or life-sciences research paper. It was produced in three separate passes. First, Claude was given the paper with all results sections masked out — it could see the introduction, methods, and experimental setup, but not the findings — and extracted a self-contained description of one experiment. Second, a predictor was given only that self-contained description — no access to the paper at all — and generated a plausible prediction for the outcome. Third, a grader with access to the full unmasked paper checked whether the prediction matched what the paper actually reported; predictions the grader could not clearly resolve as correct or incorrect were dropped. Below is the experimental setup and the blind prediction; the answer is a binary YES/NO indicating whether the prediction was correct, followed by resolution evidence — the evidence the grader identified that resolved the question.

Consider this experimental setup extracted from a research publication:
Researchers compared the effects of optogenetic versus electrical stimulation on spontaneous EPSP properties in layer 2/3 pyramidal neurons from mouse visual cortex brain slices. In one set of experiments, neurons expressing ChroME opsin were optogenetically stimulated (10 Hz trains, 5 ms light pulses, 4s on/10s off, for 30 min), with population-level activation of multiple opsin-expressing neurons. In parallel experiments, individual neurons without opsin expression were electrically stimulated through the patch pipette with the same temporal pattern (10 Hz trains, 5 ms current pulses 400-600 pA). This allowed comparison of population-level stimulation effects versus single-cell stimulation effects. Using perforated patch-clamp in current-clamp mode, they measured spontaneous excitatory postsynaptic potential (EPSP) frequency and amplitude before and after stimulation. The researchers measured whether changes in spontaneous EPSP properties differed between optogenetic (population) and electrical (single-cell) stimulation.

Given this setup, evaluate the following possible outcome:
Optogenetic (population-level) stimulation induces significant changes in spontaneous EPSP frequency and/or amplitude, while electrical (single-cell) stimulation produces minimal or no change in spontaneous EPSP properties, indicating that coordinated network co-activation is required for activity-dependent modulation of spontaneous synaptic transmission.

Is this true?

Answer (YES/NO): NO